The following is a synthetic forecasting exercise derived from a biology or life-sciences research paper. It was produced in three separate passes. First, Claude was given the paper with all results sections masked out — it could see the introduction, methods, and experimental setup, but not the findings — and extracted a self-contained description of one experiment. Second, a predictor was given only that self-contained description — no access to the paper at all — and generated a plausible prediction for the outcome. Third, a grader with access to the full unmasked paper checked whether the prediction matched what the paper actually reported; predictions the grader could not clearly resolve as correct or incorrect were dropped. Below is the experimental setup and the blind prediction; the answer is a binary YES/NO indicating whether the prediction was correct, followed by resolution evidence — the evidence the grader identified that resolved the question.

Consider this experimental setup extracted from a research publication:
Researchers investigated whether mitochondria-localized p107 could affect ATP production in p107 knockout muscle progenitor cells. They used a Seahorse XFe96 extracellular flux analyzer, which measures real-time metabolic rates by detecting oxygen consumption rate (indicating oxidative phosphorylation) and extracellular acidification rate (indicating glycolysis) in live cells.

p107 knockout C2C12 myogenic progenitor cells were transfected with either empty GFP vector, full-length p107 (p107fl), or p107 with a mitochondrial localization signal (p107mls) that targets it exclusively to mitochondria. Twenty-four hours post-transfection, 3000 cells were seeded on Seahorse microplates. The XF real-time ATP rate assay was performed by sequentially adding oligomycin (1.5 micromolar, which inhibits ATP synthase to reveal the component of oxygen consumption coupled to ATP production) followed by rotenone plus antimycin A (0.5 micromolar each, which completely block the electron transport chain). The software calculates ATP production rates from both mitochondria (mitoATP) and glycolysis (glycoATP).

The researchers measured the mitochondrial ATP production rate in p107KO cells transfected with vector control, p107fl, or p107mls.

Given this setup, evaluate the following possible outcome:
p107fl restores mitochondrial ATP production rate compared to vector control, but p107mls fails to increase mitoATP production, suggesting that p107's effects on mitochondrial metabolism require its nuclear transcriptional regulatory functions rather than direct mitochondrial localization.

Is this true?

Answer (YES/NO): NO